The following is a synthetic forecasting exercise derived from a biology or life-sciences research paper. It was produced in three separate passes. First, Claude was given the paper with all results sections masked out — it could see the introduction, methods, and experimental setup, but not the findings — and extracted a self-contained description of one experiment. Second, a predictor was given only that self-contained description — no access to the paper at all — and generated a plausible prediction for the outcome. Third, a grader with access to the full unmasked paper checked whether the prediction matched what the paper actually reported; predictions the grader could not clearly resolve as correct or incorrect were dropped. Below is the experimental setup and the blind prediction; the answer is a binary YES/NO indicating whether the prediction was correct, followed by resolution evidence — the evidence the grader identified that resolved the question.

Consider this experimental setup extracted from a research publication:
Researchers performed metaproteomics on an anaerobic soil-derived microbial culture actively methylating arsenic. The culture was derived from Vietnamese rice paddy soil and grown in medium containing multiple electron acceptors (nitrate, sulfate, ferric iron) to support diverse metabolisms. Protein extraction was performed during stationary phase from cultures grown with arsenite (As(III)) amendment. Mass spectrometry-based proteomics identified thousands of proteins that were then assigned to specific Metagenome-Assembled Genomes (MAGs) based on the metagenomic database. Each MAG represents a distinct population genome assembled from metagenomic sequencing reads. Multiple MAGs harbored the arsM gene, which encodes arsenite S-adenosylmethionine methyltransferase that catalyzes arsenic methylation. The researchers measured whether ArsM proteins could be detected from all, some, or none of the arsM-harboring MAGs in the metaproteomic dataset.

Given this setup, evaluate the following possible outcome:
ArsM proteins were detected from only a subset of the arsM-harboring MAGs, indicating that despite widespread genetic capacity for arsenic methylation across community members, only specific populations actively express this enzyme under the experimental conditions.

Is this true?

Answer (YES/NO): YES